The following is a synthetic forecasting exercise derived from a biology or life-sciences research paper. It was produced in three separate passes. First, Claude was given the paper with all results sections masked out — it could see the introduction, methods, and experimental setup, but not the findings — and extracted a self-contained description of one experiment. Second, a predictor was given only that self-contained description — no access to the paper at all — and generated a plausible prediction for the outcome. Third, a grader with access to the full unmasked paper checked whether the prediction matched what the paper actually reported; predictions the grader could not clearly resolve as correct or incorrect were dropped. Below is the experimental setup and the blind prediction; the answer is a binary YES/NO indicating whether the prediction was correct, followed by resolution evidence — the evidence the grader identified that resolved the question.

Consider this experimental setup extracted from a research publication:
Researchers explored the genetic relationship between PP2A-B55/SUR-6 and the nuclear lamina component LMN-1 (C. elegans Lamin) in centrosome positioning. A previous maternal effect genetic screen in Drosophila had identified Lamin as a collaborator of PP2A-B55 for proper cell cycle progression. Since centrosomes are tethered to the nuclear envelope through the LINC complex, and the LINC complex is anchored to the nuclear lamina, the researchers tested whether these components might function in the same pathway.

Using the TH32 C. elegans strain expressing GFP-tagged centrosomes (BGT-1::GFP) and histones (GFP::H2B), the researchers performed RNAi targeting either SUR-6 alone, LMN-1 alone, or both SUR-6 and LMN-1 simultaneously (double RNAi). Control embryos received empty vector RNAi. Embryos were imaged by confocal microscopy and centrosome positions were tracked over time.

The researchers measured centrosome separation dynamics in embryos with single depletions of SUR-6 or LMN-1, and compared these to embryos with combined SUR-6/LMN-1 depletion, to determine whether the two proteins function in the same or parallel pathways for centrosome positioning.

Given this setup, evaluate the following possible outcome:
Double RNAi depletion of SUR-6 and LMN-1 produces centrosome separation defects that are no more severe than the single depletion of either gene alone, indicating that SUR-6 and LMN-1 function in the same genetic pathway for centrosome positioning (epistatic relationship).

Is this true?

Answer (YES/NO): NO